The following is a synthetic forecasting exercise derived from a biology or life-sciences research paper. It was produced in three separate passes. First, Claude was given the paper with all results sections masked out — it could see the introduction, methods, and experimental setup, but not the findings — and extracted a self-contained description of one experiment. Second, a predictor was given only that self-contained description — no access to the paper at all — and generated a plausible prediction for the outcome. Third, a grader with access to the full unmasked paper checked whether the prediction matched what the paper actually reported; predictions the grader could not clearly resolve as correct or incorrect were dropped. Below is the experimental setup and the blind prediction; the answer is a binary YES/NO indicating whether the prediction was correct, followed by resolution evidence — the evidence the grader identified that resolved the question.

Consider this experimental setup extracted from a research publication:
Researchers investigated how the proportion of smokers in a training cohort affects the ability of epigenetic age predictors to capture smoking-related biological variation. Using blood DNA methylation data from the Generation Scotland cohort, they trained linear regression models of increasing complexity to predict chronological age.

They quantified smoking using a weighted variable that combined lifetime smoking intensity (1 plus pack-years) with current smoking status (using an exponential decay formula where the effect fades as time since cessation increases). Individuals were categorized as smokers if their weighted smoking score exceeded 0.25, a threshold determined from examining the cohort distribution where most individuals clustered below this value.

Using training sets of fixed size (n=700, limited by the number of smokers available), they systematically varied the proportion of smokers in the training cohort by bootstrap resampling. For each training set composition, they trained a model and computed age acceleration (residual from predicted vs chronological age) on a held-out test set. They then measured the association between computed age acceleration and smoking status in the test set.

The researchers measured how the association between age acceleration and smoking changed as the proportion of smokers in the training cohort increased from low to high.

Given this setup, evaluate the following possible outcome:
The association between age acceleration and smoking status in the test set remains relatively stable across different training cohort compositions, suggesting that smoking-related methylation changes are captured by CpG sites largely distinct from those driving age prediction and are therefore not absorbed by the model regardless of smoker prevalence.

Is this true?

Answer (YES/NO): NO